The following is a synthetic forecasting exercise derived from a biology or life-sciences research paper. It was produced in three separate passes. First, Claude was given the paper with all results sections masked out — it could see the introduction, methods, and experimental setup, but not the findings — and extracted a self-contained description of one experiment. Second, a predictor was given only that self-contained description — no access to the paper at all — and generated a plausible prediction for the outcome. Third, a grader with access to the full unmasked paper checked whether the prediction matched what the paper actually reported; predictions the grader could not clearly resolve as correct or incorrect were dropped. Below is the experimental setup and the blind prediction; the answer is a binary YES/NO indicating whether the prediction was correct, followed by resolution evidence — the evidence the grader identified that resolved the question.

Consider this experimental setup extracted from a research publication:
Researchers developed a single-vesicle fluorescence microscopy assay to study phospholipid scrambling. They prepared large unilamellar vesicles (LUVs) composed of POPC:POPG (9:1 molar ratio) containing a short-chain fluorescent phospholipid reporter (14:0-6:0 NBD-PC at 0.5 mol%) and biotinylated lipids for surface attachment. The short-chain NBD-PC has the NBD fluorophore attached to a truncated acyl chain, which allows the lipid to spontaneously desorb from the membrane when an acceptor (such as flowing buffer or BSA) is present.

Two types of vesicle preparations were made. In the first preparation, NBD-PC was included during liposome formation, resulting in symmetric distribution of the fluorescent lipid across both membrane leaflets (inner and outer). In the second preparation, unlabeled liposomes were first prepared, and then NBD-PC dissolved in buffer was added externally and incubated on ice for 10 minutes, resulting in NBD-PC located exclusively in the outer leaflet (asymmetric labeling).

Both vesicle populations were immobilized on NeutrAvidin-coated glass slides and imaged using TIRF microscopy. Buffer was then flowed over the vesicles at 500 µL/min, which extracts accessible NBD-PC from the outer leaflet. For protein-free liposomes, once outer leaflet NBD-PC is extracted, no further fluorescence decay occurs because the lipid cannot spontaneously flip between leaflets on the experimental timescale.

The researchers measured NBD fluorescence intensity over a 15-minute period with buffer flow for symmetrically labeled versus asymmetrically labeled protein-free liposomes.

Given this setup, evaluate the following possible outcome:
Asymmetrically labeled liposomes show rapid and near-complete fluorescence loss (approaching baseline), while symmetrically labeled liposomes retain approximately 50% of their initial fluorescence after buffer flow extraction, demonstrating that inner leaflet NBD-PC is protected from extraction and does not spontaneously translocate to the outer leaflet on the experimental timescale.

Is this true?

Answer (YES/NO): YES